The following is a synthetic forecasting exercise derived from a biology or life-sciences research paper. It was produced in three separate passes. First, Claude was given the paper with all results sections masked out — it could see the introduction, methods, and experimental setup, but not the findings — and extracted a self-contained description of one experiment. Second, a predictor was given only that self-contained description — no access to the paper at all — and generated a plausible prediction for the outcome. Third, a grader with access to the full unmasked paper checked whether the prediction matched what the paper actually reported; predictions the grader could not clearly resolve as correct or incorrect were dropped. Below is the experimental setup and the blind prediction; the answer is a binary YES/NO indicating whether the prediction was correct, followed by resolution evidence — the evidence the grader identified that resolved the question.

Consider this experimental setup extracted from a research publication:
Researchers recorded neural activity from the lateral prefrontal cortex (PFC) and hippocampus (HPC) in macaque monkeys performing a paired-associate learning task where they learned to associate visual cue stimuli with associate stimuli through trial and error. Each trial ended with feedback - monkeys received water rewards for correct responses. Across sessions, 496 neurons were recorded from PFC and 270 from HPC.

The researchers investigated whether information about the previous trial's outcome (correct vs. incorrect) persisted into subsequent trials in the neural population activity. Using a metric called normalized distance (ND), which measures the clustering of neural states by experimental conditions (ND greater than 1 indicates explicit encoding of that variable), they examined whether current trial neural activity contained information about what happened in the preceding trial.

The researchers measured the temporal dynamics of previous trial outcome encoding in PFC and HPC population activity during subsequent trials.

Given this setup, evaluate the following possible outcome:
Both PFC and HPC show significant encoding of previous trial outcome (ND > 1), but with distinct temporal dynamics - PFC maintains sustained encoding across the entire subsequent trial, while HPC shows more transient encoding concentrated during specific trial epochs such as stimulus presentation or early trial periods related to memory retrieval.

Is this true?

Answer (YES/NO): NO